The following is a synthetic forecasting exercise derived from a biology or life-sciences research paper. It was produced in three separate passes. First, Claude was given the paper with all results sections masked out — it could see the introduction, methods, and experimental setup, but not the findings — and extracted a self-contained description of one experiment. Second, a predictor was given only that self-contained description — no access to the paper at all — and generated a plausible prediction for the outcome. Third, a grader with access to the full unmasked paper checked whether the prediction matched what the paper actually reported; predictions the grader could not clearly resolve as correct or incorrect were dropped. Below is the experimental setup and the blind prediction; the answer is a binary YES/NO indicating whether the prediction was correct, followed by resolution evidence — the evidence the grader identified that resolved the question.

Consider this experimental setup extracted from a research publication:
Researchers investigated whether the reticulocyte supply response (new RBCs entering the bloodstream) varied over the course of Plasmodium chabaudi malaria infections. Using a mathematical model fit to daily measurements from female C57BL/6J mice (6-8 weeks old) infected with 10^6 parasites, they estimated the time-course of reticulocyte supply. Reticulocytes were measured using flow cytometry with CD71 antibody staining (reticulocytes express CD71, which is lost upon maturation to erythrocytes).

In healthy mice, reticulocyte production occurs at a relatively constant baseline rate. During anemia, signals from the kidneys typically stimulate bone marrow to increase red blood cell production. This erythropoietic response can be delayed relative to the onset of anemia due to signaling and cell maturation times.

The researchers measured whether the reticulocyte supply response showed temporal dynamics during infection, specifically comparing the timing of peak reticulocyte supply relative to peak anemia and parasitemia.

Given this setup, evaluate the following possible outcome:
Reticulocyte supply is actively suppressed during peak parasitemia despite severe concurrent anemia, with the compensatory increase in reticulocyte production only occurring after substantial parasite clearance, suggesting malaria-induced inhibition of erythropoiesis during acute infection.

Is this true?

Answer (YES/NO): NO